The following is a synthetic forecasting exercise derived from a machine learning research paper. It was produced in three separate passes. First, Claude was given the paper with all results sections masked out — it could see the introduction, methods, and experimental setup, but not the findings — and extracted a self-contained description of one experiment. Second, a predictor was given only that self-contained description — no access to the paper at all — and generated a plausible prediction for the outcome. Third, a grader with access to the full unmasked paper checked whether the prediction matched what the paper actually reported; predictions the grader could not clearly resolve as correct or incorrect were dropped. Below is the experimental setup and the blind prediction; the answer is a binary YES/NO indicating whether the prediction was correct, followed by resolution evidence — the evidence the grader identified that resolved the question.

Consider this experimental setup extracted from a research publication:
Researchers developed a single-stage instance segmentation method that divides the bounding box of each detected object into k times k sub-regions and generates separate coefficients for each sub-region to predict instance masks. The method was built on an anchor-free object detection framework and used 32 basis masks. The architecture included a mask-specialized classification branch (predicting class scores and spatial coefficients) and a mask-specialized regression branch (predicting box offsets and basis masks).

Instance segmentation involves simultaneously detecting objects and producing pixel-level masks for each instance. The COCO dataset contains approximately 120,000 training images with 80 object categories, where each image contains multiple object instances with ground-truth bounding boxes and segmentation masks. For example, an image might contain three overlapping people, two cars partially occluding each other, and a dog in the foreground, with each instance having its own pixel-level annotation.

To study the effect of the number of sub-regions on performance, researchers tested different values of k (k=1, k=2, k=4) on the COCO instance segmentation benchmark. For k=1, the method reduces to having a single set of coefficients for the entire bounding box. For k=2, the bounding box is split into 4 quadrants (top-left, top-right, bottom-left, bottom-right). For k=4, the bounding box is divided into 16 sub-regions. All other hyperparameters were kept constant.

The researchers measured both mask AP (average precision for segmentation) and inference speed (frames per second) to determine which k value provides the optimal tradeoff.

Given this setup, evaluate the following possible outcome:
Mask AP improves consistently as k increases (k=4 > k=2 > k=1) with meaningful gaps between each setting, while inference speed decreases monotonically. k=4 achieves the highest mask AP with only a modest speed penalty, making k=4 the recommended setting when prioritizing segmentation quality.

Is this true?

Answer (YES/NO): NO